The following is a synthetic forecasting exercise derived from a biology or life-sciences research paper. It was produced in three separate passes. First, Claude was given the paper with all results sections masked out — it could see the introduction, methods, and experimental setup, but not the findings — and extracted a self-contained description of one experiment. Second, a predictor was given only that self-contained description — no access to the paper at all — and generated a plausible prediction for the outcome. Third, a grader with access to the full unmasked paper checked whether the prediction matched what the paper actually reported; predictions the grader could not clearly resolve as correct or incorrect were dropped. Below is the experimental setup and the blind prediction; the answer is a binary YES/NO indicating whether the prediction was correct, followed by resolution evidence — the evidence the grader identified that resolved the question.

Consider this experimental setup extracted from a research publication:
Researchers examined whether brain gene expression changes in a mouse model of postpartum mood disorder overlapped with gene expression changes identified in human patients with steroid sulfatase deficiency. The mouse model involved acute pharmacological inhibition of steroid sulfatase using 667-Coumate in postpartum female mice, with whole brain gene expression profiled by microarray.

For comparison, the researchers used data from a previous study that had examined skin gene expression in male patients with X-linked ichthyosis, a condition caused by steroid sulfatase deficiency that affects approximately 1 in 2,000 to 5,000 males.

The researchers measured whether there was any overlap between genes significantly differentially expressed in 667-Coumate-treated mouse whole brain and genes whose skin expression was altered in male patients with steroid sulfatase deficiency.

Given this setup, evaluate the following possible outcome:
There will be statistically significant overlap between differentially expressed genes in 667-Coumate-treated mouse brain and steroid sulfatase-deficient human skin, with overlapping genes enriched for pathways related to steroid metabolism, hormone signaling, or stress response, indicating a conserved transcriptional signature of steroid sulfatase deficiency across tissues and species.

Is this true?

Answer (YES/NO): NO